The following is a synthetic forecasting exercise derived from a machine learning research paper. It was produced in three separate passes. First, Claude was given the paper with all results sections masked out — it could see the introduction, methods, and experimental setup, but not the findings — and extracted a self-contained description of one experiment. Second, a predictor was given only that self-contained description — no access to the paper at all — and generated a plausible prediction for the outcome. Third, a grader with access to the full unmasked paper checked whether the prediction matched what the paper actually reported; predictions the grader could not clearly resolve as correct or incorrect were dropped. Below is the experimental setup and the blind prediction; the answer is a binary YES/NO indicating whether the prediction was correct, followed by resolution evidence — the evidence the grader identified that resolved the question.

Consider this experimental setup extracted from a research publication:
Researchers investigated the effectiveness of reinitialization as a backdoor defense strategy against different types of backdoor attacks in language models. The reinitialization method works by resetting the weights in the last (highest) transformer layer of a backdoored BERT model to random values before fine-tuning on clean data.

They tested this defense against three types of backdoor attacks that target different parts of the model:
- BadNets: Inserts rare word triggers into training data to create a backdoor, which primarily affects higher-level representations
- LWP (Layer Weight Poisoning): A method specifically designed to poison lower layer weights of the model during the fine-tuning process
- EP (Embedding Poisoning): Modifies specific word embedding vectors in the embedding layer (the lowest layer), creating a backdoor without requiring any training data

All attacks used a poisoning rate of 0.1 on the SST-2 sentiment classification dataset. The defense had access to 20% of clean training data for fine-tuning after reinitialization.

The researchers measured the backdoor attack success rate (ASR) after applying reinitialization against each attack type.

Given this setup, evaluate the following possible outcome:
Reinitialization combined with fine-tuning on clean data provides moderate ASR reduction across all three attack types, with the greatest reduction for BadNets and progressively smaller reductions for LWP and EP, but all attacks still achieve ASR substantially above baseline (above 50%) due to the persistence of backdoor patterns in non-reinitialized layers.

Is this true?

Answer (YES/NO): NO